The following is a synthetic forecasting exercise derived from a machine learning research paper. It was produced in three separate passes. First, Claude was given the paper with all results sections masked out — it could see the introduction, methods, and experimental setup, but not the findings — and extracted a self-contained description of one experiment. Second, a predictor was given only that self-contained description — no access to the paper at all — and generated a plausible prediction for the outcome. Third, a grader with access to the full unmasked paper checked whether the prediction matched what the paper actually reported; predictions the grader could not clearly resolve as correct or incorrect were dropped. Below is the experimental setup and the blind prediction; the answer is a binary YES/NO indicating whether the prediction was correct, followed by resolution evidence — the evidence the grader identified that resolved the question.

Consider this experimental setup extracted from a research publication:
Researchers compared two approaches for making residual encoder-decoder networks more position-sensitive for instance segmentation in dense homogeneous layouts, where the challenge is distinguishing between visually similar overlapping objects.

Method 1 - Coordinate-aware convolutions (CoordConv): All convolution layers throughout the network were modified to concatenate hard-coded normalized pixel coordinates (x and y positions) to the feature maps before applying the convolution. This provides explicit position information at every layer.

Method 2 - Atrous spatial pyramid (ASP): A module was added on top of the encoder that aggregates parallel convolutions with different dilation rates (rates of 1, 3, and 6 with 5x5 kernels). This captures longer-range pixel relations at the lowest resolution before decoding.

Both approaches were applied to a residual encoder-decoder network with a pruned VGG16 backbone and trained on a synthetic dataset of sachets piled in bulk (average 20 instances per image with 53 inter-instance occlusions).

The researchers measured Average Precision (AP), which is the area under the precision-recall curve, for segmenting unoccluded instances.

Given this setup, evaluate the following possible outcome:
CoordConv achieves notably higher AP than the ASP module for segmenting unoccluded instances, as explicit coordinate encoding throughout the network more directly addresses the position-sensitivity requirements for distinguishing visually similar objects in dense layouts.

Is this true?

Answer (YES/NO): YES